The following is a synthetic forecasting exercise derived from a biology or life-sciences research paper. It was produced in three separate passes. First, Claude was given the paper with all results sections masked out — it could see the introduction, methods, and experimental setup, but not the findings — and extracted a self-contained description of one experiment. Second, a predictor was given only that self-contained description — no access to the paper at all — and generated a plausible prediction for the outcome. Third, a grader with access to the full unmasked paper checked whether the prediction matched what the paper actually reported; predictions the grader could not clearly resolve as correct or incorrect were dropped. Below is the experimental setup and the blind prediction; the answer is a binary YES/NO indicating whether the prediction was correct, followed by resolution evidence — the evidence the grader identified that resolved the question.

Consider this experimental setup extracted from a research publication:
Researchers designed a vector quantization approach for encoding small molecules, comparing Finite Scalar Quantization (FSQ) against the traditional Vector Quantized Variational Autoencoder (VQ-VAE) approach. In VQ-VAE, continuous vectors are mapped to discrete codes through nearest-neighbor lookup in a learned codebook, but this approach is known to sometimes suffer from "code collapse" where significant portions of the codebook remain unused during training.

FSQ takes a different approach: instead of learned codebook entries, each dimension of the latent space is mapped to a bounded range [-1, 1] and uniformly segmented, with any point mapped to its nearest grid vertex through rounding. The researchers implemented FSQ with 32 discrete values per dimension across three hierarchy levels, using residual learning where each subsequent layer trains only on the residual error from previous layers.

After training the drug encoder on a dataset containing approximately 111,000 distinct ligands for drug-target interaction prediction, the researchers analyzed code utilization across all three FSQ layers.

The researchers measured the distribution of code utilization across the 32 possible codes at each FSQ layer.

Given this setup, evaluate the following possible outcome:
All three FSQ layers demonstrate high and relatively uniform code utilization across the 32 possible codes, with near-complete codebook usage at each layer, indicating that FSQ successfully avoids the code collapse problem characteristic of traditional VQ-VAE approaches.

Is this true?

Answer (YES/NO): YES